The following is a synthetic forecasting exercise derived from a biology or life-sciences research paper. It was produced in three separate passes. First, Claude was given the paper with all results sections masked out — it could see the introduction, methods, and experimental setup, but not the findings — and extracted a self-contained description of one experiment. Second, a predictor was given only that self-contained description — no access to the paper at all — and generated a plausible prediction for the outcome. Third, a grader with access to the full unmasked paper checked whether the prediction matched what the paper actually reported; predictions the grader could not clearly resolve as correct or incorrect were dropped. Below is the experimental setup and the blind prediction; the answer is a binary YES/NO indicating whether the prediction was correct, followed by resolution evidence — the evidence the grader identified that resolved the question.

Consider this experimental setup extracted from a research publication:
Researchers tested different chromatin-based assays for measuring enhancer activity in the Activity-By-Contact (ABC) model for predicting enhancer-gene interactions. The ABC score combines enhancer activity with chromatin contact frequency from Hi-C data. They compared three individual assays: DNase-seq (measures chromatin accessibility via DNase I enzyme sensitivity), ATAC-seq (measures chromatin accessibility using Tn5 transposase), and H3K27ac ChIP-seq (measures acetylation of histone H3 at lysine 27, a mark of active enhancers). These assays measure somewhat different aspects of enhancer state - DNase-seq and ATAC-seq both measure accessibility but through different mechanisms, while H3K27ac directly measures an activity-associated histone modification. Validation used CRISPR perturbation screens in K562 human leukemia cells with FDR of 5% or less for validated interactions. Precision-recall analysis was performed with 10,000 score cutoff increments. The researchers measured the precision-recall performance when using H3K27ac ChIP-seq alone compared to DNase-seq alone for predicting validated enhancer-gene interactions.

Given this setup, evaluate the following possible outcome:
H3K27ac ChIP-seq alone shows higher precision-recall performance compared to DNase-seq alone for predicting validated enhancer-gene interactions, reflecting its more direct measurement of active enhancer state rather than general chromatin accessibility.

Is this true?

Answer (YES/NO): NO